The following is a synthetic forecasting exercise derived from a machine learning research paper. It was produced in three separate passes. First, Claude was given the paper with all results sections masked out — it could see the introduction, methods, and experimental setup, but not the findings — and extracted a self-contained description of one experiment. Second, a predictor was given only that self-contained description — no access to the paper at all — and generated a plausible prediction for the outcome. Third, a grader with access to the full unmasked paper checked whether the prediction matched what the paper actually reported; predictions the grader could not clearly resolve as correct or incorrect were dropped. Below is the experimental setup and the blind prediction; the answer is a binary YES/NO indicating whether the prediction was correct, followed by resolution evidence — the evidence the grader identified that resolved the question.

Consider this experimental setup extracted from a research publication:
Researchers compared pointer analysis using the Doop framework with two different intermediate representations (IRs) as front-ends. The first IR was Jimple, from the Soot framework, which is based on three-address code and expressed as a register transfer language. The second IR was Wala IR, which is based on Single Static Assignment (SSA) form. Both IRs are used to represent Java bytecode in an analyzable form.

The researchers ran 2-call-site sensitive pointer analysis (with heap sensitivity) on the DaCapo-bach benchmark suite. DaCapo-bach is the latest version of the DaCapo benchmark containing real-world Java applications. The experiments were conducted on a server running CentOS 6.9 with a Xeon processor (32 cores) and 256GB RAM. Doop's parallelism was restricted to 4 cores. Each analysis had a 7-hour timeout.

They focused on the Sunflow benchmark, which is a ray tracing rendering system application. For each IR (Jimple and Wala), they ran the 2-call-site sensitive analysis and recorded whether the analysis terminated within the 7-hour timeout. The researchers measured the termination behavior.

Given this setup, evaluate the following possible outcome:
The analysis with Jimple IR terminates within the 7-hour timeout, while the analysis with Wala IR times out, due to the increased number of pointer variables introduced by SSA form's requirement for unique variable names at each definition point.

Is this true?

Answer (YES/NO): YES